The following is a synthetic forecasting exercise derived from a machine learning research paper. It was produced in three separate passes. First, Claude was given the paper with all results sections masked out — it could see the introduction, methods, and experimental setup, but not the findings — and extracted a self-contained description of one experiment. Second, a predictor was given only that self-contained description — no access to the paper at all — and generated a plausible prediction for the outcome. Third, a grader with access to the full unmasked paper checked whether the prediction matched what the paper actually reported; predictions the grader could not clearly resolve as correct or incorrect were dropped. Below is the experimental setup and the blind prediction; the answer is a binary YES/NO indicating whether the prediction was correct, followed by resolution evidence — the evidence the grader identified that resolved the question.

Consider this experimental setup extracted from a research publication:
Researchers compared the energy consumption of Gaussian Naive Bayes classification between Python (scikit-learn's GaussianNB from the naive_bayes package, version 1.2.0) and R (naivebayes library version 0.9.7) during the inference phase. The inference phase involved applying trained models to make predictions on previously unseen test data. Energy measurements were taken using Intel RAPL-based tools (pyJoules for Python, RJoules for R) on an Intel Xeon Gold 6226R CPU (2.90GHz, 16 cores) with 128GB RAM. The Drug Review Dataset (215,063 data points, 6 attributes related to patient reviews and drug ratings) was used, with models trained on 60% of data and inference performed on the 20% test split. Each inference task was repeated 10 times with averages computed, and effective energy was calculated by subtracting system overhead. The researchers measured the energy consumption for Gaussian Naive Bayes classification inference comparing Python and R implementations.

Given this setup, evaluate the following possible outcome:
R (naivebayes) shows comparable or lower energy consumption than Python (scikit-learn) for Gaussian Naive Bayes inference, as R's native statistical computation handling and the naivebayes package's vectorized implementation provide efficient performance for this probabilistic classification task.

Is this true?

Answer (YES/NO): NO